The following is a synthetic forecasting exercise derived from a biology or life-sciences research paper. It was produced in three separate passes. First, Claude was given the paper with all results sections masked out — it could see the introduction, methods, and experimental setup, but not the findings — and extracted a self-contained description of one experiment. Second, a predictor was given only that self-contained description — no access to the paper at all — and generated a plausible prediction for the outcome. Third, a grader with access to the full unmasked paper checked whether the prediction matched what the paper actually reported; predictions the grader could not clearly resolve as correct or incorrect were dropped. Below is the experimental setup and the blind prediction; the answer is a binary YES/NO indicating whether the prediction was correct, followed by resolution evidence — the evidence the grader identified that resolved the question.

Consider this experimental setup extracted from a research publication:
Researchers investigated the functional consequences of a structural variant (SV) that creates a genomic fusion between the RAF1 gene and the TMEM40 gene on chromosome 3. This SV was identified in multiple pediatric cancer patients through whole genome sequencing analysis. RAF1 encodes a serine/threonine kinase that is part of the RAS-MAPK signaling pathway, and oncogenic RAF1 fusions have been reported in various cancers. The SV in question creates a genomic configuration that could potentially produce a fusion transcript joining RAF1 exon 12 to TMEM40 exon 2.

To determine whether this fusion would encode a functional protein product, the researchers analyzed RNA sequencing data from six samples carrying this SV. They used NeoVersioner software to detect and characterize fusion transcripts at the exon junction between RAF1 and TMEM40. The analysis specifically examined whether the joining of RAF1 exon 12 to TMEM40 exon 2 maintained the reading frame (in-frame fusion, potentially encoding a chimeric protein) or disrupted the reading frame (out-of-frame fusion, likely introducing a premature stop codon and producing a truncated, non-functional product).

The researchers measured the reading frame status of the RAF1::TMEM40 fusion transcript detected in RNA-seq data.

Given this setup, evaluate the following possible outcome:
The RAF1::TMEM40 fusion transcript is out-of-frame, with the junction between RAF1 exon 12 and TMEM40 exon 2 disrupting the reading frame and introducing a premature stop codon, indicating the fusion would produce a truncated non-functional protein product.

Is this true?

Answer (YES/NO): YES